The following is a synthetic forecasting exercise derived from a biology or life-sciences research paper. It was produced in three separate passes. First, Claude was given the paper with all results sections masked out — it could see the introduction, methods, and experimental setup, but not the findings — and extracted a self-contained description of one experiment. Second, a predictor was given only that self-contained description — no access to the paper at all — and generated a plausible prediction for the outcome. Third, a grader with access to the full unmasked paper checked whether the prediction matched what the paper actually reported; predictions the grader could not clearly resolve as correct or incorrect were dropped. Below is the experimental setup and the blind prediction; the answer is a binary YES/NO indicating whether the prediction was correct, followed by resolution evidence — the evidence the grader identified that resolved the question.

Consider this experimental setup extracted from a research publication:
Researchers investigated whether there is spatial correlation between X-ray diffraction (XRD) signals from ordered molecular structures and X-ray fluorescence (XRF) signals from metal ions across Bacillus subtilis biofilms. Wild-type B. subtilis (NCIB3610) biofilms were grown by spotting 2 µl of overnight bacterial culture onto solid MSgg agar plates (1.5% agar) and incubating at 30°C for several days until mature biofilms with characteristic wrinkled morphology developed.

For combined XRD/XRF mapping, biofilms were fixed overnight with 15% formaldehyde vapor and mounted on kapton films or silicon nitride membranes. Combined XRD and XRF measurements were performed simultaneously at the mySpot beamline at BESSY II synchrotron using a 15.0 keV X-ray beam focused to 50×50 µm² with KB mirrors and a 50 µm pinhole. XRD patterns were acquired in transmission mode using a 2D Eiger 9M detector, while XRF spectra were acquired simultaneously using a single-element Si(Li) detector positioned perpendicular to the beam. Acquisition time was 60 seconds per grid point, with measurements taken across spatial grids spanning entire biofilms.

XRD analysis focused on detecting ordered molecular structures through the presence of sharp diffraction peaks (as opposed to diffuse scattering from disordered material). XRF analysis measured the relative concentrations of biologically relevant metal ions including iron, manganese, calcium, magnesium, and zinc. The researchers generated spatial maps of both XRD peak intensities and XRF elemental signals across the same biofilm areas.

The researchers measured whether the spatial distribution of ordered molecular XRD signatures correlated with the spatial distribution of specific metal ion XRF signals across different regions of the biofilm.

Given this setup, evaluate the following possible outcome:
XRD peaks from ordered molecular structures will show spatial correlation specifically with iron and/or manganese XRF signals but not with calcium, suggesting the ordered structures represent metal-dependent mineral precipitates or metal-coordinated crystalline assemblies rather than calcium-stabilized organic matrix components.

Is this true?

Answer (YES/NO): NO